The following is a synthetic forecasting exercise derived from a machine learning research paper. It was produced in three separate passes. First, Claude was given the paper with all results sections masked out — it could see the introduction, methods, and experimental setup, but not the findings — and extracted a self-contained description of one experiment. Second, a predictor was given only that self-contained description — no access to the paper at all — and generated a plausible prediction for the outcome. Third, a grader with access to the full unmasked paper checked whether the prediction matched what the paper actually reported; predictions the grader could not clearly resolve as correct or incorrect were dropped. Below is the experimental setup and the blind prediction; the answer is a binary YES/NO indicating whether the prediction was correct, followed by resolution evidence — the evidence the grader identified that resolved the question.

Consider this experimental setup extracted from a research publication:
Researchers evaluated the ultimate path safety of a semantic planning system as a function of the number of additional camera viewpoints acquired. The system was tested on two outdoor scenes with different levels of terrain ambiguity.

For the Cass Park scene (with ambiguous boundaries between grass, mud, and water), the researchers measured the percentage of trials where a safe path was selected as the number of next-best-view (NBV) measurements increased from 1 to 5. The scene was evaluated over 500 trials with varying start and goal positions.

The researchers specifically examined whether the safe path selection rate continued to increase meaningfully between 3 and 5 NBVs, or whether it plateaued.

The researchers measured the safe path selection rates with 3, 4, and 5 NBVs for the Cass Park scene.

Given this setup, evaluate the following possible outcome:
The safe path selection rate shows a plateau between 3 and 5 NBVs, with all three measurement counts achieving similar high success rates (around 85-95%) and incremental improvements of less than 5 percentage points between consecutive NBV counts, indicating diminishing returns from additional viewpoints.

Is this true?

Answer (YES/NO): NO